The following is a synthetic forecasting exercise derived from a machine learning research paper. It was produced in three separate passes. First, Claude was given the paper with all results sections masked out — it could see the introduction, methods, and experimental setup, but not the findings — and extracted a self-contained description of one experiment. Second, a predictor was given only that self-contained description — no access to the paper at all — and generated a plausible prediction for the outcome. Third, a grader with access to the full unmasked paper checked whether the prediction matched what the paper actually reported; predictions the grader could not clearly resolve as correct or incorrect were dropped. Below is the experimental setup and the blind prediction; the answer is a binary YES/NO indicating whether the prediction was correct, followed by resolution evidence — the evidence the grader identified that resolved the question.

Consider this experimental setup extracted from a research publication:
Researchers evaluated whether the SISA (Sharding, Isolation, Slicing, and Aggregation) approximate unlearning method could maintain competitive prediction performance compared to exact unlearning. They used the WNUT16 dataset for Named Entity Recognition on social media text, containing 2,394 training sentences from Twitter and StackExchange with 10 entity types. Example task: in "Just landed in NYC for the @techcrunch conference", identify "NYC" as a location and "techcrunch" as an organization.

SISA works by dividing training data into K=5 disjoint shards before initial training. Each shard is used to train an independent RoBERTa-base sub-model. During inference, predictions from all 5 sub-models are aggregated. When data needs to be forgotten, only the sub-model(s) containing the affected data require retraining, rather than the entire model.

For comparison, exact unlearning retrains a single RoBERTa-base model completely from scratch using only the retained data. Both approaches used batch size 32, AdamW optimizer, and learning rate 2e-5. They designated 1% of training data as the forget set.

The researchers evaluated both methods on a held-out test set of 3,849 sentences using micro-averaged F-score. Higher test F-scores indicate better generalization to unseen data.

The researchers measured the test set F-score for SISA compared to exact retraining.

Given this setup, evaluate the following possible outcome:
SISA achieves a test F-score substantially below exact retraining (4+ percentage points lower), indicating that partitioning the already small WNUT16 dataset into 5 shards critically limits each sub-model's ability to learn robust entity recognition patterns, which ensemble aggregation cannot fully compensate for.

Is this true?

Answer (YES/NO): NO